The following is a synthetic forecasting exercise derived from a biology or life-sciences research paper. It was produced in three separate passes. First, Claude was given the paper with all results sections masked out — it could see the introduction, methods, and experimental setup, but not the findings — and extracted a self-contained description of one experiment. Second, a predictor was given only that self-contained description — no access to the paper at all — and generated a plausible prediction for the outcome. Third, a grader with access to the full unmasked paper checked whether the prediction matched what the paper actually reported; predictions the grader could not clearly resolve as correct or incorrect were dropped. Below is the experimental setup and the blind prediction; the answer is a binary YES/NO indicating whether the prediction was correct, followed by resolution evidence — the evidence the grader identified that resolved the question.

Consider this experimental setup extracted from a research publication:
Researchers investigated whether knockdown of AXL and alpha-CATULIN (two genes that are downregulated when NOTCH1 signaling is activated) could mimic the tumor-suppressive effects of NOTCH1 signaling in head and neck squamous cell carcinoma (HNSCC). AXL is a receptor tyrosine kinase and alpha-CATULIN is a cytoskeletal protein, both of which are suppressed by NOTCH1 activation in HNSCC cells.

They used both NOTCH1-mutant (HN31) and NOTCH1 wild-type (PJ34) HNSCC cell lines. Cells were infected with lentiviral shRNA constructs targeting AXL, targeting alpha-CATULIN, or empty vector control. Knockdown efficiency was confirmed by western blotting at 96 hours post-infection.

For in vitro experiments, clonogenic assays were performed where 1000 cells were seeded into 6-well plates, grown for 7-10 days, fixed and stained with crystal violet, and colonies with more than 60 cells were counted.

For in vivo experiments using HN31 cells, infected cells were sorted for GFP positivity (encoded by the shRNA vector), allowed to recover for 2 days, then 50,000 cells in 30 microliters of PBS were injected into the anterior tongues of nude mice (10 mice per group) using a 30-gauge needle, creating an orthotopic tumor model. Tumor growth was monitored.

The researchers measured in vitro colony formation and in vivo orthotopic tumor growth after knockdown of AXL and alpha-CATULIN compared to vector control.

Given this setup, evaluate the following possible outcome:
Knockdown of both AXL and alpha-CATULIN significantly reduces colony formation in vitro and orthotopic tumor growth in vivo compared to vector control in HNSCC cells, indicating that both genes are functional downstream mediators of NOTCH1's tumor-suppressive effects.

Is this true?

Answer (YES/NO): YES